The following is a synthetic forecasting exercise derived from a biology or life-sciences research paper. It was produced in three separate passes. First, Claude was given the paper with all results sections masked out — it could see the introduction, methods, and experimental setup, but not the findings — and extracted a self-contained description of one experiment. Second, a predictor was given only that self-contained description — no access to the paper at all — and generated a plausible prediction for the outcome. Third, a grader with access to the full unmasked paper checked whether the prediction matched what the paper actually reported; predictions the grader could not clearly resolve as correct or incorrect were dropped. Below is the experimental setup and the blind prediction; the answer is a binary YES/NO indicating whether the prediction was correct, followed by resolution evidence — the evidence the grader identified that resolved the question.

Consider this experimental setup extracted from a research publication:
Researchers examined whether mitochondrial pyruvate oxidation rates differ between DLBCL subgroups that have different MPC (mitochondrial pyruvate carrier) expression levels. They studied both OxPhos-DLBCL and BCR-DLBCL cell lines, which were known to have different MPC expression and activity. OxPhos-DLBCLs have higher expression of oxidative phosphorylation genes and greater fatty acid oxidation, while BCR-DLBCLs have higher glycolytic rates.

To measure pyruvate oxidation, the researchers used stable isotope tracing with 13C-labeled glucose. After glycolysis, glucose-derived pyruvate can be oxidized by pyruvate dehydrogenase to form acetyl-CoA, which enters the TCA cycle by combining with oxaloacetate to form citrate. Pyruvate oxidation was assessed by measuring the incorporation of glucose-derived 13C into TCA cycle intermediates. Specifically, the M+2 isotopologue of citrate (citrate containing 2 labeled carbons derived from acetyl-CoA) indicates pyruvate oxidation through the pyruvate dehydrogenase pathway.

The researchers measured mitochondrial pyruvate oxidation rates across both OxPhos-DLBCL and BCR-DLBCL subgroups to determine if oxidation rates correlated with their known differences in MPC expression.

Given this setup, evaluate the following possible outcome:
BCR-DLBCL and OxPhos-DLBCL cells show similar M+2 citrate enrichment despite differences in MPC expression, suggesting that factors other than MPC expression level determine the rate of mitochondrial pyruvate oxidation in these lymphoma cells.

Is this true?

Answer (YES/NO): NO